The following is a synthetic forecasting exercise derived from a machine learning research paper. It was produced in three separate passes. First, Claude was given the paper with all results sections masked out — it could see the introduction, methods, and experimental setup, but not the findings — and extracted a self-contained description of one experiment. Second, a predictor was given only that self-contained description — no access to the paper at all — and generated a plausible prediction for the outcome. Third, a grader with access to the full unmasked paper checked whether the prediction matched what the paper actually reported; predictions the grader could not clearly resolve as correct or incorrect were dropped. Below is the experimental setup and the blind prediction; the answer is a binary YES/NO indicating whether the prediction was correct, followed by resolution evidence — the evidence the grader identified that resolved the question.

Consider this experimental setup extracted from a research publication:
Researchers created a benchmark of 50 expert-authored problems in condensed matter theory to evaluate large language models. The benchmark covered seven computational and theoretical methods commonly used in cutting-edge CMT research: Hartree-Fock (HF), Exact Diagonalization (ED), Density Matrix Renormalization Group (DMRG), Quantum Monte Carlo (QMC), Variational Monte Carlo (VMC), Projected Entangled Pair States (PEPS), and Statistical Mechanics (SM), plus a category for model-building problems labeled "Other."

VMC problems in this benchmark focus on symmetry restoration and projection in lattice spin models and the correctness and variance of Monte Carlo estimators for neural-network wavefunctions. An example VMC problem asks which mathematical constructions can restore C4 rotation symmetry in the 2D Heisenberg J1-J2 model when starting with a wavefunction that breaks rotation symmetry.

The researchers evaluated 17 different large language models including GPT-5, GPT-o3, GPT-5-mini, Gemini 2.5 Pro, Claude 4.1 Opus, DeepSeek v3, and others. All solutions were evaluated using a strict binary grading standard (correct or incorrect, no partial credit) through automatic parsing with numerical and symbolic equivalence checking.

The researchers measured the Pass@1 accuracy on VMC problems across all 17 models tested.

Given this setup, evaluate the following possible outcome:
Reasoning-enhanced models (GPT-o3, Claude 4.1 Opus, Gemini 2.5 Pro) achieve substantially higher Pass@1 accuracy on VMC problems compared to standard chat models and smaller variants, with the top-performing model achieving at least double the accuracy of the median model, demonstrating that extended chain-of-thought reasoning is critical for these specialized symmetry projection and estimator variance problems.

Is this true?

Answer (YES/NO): NO